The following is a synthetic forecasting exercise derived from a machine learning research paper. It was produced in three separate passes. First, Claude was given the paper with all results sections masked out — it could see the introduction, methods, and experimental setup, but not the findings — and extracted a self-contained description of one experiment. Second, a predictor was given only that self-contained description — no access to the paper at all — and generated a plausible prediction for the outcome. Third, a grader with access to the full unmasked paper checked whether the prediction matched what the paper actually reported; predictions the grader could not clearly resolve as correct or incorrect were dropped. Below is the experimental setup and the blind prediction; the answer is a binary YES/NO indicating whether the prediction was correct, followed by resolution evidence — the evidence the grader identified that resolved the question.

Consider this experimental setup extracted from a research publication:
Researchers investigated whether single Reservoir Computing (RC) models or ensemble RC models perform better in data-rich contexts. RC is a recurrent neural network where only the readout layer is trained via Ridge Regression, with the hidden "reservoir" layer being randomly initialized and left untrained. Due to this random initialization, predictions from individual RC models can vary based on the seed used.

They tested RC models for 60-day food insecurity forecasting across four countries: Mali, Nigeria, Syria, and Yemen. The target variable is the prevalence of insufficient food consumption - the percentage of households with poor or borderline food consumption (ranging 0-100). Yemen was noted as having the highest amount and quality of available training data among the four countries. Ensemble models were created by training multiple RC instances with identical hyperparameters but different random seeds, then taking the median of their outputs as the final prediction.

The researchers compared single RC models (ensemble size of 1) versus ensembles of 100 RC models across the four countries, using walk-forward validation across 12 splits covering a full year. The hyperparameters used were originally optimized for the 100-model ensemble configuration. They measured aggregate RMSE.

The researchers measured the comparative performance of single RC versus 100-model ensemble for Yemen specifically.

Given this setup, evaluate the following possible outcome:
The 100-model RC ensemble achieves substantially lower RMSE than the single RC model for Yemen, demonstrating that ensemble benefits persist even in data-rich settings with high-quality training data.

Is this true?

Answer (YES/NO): NO